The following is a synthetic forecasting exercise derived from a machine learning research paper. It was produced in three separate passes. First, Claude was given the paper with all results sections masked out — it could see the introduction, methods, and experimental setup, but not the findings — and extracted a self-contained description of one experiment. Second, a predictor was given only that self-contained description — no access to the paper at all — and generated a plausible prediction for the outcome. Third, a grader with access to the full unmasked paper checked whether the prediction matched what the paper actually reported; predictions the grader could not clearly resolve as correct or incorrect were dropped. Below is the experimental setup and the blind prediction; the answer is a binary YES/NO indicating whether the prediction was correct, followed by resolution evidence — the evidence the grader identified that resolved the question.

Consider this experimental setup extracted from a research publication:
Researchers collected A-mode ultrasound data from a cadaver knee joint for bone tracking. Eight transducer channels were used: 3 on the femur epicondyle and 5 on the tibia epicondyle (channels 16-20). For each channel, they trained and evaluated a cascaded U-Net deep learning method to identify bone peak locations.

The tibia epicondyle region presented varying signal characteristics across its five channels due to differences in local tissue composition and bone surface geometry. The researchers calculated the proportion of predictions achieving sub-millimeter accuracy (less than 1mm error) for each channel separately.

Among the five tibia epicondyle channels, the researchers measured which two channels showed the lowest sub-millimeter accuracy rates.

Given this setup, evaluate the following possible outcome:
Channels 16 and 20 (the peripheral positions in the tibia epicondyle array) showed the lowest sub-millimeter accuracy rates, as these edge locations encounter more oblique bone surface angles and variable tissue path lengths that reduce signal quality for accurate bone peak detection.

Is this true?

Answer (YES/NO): NO